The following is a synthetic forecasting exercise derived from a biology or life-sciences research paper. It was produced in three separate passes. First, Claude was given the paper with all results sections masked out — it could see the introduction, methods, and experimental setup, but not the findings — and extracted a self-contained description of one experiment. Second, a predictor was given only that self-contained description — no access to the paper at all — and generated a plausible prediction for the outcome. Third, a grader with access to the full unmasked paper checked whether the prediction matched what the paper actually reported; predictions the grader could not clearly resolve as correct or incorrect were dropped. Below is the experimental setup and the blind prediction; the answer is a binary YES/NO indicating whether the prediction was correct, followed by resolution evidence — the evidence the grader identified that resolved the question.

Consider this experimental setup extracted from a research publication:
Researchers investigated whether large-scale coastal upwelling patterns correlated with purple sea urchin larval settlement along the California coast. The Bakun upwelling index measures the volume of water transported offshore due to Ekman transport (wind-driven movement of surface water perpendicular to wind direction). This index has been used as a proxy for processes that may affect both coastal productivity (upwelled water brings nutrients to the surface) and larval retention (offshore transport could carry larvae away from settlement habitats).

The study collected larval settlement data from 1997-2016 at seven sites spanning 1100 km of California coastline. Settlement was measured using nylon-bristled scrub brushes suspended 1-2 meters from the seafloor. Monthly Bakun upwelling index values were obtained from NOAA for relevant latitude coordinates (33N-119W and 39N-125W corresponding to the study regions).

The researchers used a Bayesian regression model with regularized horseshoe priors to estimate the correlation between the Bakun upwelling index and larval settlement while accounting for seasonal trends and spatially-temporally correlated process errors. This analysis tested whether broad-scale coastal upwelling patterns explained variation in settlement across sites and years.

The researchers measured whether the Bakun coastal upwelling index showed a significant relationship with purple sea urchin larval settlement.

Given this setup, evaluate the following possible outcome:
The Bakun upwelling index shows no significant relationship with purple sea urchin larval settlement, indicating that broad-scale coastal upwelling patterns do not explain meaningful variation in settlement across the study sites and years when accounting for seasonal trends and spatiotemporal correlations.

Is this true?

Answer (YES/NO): YES